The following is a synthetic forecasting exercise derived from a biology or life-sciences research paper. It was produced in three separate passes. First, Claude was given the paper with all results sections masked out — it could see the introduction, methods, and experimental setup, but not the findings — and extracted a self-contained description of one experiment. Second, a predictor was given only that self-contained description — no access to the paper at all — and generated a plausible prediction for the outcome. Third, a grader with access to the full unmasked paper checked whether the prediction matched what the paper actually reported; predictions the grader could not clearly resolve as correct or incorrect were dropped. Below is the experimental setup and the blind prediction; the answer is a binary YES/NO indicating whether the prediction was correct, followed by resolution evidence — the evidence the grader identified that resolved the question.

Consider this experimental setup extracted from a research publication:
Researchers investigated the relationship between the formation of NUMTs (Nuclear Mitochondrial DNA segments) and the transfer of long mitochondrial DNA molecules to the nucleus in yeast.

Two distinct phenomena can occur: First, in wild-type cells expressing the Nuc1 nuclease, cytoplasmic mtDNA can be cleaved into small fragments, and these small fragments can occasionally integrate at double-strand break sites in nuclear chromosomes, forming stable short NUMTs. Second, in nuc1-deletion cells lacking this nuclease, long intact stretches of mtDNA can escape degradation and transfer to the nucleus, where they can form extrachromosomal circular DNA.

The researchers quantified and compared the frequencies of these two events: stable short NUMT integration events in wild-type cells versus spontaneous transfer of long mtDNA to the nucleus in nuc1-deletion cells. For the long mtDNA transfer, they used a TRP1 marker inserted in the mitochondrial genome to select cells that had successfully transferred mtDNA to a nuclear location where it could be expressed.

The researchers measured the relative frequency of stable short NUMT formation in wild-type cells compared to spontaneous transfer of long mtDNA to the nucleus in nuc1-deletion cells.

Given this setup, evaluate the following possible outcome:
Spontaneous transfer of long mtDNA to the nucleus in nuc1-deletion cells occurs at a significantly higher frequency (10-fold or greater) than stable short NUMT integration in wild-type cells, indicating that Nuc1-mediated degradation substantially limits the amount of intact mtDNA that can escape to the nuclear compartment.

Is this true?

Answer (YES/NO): YES